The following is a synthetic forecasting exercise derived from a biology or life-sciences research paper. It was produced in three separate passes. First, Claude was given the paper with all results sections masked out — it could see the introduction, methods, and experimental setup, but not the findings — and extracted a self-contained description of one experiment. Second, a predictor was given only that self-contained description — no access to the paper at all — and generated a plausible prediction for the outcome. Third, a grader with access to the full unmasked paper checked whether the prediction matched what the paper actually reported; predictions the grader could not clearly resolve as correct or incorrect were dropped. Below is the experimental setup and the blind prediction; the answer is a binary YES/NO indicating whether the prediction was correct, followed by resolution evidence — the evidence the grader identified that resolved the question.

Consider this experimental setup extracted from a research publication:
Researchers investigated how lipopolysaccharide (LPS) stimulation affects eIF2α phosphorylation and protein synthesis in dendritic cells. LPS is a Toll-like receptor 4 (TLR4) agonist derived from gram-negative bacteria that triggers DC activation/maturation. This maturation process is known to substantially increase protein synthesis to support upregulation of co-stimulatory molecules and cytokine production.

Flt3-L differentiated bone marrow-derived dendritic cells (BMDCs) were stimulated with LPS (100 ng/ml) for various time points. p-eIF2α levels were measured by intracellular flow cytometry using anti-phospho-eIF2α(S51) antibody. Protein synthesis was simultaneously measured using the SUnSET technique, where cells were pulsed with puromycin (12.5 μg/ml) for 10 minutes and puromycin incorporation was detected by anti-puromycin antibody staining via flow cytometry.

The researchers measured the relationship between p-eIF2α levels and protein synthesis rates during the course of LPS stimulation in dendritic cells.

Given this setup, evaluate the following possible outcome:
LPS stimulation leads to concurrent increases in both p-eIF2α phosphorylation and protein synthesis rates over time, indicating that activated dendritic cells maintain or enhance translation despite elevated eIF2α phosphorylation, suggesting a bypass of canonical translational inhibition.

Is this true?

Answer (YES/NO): NO